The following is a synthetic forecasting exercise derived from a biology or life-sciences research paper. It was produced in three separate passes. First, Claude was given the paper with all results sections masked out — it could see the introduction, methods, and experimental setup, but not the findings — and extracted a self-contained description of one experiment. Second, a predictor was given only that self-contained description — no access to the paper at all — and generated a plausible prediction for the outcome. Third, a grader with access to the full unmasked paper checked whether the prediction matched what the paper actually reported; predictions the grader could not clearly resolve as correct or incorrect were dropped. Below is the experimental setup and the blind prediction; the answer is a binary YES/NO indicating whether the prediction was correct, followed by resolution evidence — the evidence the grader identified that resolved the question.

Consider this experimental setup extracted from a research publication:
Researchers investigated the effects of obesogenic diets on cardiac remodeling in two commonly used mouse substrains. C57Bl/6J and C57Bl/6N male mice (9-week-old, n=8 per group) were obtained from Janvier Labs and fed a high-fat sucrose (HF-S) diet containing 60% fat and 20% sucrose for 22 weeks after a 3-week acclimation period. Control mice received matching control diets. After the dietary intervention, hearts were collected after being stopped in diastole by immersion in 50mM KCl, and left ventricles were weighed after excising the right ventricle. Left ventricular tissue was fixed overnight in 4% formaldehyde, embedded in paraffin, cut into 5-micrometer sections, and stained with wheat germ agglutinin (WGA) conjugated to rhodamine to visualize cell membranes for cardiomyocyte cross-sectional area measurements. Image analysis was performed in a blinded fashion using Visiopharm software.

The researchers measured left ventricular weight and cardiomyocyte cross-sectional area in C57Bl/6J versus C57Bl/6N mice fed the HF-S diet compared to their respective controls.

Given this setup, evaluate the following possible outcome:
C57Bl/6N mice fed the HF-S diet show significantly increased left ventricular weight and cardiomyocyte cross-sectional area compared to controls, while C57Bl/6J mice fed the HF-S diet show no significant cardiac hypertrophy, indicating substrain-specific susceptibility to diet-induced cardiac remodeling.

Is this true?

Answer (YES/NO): NO